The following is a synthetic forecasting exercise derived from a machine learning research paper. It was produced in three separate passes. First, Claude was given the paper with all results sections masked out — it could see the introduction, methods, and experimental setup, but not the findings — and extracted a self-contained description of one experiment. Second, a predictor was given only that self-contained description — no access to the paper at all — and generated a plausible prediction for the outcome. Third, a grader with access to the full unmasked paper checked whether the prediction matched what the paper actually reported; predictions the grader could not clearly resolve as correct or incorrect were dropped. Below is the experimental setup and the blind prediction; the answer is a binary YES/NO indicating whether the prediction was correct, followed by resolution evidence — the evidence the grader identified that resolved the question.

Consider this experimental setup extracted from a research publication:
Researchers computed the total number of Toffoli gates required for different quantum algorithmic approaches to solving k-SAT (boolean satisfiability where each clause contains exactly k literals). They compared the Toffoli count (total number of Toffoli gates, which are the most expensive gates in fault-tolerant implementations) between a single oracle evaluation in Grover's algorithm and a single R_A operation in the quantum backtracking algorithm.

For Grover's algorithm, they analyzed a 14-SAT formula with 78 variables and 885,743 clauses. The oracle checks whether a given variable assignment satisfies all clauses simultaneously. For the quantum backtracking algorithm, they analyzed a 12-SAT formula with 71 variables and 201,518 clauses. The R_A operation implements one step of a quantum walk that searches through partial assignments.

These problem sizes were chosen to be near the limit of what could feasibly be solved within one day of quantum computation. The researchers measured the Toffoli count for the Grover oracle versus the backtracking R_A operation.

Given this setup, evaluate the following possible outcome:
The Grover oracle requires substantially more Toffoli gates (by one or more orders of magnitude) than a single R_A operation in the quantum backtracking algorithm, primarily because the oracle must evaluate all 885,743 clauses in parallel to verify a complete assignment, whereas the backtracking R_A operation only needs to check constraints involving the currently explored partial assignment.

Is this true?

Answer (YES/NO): NO